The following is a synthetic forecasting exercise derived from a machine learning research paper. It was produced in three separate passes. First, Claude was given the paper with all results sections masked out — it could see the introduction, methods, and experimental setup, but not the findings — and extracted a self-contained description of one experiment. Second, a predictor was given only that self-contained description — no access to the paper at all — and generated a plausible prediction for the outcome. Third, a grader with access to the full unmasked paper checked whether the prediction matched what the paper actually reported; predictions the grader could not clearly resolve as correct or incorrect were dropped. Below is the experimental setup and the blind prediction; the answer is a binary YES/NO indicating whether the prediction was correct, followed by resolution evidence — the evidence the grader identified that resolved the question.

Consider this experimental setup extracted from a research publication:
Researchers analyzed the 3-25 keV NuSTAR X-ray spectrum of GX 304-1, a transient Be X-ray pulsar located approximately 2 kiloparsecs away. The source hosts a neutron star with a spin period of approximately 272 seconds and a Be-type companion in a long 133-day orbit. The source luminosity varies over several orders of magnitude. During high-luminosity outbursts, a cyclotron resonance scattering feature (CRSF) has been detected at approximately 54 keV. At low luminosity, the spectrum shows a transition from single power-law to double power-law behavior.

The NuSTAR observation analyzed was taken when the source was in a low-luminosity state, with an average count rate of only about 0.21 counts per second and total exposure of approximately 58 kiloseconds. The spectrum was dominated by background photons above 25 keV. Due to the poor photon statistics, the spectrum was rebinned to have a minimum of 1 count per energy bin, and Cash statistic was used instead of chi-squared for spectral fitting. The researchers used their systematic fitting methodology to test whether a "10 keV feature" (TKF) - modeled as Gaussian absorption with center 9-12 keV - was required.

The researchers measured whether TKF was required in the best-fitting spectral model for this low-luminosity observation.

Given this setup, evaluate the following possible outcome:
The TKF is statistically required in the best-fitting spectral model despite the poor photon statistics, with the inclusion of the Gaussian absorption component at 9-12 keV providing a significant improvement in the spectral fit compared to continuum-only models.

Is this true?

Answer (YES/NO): NO